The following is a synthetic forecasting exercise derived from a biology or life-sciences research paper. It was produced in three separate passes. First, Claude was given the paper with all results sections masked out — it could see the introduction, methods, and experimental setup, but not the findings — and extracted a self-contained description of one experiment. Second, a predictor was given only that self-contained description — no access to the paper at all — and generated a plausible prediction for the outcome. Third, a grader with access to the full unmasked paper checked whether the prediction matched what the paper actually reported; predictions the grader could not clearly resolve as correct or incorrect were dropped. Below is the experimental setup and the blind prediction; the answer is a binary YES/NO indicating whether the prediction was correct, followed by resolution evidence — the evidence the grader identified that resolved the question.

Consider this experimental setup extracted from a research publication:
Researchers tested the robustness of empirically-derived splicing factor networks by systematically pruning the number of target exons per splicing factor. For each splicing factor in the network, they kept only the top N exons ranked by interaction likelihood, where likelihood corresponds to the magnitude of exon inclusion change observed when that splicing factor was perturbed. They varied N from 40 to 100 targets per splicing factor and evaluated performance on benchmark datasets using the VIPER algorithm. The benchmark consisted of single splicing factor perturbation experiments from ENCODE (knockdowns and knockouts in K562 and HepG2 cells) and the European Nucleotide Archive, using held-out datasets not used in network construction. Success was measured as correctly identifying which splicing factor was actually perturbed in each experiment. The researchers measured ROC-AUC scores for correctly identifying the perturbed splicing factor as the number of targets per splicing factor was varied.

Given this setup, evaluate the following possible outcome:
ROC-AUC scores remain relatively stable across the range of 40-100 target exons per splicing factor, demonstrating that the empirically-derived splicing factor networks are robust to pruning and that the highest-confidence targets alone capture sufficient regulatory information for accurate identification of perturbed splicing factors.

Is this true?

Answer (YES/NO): YES